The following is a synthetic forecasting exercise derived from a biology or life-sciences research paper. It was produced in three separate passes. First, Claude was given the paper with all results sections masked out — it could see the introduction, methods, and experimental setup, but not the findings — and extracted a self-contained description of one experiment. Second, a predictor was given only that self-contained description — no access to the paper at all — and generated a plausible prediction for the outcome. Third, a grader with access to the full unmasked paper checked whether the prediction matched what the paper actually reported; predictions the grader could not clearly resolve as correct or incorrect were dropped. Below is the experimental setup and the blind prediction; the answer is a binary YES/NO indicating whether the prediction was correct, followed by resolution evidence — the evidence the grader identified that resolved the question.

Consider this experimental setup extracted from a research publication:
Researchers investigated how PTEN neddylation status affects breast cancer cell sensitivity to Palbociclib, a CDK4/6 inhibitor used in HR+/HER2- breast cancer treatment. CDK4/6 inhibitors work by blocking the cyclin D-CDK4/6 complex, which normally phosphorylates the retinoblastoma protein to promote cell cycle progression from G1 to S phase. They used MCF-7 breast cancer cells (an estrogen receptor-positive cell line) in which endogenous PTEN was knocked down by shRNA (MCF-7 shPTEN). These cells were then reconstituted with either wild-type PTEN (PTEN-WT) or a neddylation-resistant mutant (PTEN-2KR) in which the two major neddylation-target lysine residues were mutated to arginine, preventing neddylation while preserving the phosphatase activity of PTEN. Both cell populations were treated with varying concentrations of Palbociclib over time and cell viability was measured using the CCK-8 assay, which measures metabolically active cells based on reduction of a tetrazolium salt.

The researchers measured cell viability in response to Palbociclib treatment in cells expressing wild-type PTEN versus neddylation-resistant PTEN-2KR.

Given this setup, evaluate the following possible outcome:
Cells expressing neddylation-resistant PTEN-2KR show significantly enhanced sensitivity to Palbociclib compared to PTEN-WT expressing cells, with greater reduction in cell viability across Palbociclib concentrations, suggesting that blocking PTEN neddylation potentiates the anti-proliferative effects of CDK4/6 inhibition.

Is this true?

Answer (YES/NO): YES